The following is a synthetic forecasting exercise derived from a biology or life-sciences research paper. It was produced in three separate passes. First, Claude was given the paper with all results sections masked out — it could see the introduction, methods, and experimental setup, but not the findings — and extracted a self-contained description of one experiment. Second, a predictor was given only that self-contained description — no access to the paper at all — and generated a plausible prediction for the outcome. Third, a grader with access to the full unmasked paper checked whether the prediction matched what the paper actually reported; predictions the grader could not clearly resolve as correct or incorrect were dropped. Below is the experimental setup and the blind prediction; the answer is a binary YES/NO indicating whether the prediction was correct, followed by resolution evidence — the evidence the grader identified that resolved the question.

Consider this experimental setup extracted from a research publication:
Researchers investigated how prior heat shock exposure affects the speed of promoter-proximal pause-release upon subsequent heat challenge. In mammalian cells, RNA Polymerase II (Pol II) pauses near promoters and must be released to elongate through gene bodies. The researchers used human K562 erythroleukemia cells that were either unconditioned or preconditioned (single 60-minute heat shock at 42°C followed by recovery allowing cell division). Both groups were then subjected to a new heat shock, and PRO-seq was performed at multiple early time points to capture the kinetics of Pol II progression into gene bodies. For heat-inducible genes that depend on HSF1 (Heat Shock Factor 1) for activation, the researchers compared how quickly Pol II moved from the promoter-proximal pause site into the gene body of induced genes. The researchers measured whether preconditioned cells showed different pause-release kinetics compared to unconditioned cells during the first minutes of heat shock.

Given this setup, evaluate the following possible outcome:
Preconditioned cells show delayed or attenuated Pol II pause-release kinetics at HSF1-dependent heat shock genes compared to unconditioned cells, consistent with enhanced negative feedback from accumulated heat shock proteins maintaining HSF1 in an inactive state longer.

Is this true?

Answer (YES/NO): NO